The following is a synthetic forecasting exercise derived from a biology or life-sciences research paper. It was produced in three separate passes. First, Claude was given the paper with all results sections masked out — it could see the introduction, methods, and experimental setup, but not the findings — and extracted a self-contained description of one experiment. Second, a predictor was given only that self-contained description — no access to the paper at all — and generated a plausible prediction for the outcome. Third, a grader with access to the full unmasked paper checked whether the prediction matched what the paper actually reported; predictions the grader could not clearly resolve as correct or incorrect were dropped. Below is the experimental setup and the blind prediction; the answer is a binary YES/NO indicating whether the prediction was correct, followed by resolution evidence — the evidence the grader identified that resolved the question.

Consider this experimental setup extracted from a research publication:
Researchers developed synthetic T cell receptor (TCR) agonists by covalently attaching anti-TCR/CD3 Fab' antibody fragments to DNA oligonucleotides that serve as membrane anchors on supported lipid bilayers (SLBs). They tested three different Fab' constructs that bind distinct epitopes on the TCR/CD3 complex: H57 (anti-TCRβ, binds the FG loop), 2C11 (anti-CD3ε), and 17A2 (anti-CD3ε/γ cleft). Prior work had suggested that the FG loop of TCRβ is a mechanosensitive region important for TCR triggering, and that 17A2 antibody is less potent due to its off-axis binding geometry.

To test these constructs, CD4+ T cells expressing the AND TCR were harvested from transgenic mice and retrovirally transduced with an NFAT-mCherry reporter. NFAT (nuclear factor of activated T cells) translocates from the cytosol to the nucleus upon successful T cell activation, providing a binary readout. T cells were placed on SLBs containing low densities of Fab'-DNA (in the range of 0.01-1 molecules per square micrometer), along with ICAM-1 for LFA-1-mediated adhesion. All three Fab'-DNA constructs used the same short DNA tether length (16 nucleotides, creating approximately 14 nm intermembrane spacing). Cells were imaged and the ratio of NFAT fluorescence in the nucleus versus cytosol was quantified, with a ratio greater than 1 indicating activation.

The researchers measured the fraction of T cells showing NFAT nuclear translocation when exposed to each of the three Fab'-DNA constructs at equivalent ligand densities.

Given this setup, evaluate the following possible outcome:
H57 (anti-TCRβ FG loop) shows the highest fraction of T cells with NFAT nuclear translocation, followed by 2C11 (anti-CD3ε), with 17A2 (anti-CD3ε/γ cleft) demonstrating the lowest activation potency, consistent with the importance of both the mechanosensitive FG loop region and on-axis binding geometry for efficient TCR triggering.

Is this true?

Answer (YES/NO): NO